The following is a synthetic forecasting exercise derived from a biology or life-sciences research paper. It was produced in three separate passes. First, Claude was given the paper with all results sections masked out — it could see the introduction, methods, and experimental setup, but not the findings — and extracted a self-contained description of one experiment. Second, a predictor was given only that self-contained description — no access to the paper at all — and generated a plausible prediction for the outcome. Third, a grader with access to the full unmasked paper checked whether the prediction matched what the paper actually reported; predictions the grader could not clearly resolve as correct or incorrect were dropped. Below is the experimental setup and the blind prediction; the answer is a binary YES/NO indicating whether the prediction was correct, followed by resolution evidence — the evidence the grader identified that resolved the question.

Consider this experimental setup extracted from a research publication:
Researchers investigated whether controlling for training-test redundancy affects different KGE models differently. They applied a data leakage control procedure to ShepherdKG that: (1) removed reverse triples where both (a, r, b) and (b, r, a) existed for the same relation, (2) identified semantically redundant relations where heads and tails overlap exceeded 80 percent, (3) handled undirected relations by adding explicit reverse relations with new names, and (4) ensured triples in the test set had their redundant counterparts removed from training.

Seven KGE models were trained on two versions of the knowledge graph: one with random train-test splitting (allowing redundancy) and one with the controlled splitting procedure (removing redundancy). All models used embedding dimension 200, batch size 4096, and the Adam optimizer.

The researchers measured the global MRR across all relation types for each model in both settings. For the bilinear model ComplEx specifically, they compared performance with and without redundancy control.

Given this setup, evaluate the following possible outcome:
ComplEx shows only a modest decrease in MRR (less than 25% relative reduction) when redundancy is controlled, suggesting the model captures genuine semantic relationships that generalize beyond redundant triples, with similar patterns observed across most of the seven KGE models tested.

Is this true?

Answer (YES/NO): NO